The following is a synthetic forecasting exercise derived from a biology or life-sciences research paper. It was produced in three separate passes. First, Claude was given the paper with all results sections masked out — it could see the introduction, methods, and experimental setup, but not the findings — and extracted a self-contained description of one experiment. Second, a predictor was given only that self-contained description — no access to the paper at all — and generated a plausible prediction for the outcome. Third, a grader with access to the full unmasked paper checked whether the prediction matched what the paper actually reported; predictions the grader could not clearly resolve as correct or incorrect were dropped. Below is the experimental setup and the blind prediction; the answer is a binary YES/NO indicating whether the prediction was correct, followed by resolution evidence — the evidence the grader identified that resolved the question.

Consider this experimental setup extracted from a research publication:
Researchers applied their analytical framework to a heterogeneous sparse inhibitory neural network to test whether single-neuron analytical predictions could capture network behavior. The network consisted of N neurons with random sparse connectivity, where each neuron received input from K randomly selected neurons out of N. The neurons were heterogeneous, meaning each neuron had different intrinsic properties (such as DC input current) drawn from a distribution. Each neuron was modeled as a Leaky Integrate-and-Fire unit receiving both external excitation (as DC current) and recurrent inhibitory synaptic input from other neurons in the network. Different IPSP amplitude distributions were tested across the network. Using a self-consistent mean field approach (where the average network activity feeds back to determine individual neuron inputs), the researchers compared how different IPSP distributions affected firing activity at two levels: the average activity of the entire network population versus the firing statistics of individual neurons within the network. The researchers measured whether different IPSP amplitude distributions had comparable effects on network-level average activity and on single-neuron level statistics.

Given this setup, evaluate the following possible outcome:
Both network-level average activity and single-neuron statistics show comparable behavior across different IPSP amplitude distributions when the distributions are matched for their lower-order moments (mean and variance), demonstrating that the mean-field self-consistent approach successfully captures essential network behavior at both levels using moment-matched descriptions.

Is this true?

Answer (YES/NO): NO